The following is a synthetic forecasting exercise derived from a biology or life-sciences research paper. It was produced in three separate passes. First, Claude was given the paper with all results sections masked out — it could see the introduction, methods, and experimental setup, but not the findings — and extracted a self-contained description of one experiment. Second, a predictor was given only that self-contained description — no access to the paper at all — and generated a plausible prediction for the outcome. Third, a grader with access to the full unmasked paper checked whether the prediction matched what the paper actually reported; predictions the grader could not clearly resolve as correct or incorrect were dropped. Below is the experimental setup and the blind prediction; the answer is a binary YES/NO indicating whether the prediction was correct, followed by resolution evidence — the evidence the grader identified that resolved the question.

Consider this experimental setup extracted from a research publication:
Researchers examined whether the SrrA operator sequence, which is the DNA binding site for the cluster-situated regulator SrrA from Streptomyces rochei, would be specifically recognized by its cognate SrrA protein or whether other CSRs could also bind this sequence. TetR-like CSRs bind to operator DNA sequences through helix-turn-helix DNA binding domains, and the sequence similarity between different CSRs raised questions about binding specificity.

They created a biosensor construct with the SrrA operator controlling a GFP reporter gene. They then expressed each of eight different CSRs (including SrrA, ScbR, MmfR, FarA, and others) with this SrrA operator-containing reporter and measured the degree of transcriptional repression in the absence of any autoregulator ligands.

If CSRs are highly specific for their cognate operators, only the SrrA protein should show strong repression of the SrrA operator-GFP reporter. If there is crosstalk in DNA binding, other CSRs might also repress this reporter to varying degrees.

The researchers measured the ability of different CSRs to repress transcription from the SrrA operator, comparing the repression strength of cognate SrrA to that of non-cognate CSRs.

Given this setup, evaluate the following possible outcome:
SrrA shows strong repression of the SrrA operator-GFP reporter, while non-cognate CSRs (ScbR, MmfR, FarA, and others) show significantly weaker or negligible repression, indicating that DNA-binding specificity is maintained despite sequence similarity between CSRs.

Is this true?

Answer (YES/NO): NO